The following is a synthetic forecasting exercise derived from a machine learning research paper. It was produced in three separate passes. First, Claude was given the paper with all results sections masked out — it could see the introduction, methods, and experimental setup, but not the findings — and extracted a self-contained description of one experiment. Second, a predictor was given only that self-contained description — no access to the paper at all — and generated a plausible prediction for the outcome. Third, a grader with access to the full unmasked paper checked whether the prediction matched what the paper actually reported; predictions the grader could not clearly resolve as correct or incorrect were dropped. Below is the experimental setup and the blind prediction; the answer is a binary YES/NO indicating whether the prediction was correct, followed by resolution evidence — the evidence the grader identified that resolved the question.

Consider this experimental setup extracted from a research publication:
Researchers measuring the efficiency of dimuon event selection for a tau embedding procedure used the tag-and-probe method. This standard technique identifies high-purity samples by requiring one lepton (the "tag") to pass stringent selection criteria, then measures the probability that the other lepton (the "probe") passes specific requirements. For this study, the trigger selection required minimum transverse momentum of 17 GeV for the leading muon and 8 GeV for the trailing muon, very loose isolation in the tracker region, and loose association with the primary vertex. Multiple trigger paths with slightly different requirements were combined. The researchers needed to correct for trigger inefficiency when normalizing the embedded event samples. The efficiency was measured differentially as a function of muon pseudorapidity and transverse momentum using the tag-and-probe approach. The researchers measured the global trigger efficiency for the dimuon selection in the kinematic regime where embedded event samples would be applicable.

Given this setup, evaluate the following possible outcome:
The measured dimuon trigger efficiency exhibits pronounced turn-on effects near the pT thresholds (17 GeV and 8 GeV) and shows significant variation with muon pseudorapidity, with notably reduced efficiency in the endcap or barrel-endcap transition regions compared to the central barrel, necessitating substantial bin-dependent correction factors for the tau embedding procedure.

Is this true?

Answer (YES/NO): NO